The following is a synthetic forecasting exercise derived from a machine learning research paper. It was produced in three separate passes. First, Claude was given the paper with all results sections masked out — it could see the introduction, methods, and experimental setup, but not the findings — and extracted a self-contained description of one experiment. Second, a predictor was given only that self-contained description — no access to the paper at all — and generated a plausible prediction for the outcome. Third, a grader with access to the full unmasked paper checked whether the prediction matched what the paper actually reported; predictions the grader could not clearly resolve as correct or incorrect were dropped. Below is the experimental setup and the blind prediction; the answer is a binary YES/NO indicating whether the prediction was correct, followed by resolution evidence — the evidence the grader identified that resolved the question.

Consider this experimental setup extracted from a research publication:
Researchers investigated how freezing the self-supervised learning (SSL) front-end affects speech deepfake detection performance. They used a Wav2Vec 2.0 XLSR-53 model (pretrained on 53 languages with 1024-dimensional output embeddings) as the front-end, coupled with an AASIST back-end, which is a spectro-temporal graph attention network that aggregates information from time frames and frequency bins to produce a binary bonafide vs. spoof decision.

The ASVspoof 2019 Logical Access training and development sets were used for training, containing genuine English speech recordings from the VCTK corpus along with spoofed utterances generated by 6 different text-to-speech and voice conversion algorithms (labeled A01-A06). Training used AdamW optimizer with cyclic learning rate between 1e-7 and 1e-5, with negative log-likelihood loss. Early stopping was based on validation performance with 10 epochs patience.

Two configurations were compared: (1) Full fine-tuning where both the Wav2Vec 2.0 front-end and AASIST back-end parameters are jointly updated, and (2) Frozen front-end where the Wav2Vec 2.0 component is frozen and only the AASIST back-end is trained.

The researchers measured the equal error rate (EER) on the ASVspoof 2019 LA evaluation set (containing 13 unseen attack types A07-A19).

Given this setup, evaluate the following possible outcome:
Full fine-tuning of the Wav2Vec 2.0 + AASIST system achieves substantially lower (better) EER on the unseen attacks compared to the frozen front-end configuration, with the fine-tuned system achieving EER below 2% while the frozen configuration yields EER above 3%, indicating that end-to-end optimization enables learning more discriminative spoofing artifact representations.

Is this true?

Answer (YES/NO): NO